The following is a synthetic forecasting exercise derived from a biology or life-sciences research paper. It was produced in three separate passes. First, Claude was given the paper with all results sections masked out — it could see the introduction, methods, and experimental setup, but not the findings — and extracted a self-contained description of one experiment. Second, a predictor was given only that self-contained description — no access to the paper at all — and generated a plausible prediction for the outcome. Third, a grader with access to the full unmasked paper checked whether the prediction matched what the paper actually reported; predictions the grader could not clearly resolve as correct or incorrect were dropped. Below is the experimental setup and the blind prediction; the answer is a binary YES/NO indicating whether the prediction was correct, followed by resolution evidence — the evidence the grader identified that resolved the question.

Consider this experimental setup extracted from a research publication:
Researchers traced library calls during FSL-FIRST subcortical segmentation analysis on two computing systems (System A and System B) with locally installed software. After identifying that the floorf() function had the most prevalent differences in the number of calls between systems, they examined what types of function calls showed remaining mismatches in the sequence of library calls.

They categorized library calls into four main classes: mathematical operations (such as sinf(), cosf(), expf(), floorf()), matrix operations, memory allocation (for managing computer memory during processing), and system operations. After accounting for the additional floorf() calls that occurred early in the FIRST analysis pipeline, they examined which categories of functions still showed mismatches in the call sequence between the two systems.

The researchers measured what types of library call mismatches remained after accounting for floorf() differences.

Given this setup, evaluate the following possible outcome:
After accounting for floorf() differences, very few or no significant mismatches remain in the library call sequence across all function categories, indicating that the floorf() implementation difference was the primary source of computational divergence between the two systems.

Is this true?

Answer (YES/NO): NO